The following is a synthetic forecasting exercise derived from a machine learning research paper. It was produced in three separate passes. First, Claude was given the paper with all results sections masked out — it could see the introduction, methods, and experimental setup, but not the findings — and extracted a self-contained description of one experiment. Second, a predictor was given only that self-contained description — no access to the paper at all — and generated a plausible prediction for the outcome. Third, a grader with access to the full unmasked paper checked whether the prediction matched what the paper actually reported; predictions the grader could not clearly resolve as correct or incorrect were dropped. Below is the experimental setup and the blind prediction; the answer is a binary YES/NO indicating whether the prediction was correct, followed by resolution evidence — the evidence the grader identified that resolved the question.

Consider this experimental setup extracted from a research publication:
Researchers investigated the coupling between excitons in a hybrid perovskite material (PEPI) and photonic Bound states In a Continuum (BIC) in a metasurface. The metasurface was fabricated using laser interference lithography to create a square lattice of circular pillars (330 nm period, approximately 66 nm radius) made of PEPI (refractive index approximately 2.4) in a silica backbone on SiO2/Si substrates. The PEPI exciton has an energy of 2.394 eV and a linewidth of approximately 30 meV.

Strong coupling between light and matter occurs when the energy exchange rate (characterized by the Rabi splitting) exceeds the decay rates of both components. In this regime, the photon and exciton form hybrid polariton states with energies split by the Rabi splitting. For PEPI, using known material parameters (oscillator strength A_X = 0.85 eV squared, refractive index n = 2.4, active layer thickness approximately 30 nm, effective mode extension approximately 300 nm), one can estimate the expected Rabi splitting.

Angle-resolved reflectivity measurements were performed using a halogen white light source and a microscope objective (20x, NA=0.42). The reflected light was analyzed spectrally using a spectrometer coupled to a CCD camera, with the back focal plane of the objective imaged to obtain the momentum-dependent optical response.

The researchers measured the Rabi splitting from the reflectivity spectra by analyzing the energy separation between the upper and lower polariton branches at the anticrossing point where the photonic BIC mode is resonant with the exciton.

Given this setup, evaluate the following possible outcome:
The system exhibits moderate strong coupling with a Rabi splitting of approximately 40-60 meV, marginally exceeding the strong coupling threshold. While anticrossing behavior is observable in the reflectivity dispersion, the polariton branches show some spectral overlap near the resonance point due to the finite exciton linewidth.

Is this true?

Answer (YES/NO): NO